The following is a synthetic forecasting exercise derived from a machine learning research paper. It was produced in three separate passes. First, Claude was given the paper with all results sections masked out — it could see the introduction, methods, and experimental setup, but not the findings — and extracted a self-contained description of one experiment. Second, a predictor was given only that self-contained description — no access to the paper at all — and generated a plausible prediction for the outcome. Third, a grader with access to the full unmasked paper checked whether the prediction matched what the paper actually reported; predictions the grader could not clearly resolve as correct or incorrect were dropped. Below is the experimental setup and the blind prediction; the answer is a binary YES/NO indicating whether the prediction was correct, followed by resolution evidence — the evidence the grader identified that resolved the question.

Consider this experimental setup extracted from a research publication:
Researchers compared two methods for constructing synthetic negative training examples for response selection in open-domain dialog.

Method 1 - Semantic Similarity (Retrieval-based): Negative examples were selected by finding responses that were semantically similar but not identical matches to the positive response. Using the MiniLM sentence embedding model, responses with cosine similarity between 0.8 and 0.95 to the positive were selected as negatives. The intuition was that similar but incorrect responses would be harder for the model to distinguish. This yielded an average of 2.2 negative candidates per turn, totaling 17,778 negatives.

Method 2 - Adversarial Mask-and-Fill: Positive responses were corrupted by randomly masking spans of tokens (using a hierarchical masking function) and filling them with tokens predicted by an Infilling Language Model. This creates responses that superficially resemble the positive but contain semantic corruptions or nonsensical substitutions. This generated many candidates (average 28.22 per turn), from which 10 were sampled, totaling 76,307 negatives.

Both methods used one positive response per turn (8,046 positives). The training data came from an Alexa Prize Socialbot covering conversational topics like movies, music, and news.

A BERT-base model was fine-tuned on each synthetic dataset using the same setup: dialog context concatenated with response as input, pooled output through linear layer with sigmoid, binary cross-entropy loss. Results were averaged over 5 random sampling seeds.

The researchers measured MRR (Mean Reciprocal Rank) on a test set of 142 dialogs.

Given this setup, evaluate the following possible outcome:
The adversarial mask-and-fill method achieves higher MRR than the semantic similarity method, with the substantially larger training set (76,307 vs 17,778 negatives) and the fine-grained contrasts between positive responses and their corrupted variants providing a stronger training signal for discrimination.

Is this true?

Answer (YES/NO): NO